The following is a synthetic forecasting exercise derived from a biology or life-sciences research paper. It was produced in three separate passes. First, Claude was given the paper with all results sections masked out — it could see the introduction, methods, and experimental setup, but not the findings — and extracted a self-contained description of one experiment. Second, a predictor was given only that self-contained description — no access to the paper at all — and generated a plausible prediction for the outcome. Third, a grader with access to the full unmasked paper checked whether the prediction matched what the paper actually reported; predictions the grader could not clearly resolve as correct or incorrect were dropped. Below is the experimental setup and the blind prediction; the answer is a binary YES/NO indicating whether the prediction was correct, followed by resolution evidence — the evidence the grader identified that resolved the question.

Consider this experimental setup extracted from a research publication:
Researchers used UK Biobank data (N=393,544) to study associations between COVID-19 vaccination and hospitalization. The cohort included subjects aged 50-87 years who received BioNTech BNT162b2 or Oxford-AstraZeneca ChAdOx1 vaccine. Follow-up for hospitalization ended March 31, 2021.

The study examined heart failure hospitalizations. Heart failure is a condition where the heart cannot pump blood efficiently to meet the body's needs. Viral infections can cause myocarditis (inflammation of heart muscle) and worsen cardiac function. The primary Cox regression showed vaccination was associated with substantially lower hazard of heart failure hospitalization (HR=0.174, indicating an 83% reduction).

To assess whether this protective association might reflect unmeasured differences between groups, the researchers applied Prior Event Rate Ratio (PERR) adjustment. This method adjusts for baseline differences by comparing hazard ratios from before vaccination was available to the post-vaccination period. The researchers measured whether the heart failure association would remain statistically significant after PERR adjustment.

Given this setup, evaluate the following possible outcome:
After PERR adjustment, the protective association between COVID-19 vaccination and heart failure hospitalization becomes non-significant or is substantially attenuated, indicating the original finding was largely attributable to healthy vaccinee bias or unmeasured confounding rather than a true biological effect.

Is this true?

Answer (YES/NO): NO